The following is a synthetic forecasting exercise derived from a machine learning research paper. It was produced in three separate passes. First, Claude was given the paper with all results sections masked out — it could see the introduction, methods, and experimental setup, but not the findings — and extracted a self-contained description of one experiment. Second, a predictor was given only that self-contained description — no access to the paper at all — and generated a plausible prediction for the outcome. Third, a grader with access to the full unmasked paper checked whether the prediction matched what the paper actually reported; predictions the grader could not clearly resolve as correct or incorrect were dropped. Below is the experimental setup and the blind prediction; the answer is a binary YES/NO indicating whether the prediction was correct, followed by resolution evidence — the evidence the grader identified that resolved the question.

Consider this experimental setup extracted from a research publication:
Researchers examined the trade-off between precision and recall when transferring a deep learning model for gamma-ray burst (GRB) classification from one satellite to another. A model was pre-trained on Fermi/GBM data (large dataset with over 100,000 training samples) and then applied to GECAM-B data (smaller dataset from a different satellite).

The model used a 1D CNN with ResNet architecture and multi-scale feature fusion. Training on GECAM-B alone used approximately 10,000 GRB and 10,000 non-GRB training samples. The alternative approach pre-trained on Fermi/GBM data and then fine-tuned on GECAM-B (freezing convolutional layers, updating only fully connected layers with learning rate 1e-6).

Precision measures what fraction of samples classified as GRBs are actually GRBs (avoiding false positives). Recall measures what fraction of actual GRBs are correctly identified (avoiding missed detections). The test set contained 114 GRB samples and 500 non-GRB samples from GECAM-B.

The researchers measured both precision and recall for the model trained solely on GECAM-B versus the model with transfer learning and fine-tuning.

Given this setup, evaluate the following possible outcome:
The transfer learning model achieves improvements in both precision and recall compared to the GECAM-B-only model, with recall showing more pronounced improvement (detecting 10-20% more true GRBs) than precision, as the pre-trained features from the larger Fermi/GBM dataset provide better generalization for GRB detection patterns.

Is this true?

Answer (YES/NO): NO